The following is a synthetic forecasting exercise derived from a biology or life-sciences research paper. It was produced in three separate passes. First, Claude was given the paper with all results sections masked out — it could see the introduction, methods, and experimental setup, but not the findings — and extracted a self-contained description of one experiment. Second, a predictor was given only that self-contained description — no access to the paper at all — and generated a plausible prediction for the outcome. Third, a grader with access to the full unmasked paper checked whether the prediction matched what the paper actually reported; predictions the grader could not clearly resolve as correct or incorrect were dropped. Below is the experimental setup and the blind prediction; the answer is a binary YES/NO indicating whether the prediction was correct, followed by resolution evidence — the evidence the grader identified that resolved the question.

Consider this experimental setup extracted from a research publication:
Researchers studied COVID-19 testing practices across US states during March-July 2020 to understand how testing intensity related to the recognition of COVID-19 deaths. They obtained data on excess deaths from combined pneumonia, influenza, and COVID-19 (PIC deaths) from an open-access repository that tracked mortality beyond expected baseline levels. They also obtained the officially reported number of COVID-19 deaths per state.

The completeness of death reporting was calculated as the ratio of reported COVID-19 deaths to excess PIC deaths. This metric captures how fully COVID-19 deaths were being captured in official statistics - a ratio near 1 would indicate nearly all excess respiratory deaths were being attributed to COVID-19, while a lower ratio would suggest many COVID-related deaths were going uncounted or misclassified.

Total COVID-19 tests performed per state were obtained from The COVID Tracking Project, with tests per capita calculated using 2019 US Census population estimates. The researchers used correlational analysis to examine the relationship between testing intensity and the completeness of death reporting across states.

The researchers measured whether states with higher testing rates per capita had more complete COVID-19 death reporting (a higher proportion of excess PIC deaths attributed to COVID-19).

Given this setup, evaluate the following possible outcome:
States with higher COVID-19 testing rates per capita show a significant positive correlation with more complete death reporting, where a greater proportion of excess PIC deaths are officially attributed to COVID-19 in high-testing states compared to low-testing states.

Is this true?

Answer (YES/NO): NO